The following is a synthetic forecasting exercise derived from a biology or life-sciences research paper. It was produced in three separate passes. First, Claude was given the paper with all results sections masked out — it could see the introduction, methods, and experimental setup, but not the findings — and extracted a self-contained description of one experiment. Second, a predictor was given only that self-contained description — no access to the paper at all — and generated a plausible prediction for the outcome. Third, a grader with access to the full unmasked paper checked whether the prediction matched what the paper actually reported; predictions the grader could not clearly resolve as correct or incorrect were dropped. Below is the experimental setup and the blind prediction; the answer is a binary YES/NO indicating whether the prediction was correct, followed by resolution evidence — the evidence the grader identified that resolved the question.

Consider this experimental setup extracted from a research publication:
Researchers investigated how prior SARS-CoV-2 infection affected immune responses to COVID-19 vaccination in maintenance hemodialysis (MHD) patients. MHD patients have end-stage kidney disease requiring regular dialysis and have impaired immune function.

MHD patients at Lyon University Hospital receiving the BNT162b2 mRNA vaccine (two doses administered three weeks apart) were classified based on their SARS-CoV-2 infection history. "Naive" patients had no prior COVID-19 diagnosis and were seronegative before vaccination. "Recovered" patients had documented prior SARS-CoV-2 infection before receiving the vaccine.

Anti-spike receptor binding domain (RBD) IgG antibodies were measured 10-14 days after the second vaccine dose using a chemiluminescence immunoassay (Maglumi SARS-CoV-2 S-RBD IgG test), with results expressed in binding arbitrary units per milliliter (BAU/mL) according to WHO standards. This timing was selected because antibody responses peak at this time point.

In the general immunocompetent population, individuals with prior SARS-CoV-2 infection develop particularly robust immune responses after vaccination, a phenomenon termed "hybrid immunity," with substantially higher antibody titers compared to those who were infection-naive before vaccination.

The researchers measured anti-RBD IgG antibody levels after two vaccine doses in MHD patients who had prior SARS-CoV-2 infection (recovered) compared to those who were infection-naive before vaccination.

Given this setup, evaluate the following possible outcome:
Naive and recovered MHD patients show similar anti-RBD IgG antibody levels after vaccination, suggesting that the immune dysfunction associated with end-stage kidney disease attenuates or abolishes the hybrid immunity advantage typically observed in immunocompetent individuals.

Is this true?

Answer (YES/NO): NO